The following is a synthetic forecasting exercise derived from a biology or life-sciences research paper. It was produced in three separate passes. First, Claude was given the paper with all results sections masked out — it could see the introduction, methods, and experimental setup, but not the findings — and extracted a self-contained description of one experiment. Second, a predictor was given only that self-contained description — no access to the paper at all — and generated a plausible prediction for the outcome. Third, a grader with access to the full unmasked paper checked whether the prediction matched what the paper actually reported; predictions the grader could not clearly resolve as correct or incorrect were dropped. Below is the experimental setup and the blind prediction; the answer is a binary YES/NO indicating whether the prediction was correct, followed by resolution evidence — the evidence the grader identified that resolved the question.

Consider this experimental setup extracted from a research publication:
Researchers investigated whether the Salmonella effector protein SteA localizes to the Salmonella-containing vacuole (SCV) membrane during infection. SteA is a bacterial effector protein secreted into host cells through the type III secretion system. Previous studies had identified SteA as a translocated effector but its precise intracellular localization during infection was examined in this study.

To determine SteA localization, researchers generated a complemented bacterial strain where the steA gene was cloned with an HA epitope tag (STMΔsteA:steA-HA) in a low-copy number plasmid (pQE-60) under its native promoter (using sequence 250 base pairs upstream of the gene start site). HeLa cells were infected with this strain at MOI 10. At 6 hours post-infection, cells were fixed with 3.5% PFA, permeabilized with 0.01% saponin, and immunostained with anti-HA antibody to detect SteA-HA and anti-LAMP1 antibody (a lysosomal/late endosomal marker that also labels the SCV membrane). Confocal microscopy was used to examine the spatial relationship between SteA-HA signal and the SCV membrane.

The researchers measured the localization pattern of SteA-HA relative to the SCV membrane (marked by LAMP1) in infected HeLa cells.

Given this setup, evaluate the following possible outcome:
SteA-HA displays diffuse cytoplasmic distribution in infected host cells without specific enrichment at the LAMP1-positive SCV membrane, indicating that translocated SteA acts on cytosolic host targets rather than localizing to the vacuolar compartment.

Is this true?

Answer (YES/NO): NO